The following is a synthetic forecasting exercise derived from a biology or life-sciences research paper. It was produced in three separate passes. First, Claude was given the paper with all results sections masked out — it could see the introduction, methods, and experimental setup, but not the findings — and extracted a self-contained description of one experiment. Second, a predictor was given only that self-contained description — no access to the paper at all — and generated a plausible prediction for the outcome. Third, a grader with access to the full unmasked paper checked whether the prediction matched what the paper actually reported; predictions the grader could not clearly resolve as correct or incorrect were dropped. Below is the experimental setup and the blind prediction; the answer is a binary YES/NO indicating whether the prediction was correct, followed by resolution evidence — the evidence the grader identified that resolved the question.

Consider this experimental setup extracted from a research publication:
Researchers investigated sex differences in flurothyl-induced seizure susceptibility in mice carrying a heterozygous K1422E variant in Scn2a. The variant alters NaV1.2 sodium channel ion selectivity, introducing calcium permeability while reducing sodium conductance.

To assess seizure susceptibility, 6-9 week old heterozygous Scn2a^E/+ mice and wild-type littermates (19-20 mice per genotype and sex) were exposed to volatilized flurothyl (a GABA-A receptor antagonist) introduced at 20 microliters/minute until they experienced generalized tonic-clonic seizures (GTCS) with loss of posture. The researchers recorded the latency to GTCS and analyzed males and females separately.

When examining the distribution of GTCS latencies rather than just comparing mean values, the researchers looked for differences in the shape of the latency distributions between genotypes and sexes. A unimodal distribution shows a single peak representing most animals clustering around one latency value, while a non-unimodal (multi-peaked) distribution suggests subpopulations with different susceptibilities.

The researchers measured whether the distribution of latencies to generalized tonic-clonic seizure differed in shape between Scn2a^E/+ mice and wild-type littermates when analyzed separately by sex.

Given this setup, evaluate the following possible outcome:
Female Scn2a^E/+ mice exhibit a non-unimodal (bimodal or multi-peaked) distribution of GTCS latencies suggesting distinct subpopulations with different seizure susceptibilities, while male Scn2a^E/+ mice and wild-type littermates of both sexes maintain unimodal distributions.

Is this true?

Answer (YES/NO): YES